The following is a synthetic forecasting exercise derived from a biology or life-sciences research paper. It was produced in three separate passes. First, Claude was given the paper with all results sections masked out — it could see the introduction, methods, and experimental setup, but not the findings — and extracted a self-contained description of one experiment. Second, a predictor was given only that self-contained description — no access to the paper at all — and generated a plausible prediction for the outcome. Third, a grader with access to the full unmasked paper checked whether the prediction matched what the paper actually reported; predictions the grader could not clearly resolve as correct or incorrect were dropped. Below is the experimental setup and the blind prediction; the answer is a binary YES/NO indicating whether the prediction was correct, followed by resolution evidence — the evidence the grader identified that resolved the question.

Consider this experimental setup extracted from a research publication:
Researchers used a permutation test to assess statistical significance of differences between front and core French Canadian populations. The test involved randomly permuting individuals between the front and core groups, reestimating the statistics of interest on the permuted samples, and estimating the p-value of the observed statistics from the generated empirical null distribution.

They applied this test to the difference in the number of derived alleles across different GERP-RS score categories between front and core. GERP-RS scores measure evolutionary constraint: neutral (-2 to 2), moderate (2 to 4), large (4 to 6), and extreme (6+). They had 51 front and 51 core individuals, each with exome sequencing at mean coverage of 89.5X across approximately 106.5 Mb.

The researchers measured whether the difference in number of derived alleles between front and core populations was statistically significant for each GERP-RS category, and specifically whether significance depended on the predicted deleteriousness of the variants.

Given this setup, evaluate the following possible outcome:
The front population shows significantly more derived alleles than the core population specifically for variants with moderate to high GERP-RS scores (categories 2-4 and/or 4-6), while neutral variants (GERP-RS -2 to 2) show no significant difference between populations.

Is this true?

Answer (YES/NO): YES